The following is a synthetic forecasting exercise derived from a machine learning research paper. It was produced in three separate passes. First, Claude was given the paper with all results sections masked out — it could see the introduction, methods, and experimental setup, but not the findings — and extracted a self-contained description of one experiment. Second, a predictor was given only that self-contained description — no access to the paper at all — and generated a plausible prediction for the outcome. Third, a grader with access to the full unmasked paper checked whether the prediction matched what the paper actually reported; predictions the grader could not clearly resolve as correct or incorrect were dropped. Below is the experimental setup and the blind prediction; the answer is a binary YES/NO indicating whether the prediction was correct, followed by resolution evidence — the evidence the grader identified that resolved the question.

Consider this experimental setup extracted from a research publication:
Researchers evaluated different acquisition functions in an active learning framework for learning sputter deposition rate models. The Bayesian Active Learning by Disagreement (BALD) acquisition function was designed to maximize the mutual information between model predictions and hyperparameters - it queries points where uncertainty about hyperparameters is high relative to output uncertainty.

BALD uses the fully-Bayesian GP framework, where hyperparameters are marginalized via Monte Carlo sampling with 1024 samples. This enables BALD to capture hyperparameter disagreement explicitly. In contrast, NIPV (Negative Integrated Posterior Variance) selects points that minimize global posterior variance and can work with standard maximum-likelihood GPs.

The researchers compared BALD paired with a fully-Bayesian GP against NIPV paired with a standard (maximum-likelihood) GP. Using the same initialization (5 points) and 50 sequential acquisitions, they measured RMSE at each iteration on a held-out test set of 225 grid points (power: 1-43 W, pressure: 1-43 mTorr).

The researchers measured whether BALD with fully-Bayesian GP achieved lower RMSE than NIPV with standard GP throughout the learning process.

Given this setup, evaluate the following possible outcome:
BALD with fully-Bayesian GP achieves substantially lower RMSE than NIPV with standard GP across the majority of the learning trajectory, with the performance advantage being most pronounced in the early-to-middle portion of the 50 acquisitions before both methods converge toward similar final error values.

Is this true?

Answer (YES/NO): NO